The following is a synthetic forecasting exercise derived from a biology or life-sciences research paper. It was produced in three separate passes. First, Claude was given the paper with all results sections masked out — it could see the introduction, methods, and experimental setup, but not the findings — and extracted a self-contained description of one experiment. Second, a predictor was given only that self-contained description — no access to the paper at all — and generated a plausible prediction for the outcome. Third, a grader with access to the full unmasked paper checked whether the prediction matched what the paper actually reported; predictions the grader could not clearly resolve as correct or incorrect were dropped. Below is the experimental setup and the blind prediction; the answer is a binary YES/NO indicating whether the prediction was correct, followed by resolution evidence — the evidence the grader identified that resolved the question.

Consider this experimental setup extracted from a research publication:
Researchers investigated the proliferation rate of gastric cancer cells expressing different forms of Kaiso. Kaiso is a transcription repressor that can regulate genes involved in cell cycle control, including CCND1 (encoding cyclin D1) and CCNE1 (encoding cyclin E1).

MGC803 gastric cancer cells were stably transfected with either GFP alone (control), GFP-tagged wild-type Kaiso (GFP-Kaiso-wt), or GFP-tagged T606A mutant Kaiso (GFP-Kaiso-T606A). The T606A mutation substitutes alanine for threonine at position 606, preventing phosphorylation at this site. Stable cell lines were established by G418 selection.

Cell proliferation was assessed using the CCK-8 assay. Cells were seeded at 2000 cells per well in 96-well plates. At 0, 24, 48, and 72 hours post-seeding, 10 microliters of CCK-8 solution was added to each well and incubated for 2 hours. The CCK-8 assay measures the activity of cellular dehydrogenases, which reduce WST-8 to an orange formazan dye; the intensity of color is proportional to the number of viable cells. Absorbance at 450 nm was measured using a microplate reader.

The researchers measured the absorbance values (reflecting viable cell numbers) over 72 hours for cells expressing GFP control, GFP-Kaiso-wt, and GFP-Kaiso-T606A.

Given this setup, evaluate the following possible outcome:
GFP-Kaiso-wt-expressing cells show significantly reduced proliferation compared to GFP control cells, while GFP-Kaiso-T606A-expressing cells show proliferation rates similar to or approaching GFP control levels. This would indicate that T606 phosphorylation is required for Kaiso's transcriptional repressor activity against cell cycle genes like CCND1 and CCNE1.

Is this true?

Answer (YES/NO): NO